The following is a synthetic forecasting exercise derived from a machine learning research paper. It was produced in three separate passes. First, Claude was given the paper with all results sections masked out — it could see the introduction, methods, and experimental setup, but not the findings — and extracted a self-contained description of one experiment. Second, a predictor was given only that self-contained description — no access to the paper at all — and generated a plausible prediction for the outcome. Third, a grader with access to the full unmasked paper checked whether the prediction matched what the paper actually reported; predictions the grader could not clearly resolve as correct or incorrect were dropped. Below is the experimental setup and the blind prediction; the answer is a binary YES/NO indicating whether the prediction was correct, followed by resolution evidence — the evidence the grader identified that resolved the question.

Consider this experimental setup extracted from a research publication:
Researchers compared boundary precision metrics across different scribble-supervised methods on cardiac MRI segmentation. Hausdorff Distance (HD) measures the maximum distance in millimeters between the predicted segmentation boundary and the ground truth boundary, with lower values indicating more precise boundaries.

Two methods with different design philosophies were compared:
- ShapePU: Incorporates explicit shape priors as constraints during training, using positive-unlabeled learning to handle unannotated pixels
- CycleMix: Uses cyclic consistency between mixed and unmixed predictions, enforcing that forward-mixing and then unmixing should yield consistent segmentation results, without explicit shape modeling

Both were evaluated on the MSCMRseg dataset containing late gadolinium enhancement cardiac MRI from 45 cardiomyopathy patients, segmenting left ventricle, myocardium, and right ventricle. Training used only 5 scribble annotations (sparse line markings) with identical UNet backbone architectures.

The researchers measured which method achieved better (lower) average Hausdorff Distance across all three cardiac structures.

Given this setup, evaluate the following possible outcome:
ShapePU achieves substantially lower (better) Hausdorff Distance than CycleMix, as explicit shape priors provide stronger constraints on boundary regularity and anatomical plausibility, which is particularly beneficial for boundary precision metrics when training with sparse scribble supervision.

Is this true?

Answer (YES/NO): NO